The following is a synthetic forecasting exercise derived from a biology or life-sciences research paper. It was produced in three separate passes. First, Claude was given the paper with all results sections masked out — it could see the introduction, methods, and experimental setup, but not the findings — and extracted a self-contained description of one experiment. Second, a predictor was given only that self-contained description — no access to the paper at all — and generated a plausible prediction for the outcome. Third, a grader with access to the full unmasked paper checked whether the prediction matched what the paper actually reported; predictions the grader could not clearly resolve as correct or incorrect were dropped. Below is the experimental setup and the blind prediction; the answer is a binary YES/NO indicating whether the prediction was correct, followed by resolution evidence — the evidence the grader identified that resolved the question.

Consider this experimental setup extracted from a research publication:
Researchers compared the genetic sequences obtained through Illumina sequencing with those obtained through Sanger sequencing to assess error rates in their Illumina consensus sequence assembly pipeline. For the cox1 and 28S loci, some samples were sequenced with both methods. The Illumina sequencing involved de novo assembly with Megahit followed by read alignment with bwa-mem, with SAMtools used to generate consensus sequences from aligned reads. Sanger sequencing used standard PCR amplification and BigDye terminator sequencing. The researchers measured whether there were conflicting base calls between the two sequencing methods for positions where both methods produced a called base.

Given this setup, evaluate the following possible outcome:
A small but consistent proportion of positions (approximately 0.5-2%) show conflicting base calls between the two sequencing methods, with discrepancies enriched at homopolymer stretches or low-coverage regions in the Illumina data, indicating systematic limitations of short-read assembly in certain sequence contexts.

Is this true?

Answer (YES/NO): NO